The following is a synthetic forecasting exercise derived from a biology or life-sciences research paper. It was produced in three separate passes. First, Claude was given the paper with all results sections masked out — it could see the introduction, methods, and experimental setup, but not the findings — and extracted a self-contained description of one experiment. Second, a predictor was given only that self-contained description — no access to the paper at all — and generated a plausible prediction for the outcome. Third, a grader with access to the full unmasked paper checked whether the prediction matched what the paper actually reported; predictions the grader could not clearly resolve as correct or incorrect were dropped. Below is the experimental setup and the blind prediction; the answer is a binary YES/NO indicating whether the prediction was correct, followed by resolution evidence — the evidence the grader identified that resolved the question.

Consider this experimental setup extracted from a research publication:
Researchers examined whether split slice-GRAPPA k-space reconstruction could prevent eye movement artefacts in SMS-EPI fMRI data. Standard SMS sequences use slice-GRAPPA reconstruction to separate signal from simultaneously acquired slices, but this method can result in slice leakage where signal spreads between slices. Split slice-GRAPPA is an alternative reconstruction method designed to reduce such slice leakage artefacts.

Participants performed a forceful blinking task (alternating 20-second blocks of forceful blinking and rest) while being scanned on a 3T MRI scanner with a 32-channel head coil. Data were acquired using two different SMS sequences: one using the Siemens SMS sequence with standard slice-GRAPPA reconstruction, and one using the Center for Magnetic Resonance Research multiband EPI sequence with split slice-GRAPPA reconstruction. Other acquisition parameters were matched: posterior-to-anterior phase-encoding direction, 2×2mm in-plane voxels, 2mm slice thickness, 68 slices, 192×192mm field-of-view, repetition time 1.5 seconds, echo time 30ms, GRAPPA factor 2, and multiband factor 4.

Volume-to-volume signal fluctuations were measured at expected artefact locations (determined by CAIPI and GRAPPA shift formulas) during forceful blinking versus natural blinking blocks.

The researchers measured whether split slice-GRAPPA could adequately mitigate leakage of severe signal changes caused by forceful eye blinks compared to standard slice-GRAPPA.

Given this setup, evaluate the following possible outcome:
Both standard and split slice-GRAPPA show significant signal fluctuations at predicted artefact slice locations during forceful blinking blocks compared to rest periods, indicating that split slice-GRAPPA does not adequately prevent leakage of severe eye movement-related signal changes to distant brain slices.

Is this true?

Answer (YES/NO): YES